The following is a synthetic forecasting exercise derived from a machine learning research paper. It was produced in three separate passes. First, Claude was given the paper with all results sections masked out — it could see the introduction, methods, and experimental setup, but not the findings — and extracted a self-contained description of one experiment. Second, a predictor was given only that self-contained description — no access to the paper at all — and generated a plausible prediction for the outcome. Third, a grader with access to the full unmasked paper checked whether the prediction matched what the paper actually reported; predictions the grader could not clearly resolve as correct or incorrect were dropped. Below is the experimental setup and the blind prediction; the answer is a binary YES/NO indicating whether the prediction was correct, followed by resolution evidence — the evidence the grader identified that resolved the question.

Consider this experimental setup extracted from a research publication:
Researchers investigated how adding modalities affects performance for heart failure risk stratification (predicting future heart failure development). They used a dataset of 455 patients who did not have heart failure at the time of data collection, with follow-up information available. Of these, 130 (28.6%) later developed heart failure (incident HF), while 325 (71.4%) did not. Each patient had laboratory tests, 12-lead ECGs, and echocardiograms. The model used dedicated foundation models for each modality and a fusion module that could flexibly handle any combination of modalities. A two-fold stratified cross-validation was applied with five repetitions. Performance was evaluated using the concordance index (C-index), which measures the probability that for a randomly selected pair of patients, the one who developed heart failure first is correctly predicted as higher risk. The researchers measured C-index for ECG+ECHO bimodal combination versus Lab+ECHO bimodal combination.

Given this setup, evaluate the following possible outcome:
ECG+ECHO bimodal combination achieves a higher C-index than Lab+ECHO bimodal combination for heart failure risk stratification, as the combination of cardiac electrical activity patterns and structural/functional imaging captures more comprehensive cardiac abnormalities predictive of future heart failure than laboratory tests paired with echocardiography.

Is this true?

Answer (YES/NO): NO